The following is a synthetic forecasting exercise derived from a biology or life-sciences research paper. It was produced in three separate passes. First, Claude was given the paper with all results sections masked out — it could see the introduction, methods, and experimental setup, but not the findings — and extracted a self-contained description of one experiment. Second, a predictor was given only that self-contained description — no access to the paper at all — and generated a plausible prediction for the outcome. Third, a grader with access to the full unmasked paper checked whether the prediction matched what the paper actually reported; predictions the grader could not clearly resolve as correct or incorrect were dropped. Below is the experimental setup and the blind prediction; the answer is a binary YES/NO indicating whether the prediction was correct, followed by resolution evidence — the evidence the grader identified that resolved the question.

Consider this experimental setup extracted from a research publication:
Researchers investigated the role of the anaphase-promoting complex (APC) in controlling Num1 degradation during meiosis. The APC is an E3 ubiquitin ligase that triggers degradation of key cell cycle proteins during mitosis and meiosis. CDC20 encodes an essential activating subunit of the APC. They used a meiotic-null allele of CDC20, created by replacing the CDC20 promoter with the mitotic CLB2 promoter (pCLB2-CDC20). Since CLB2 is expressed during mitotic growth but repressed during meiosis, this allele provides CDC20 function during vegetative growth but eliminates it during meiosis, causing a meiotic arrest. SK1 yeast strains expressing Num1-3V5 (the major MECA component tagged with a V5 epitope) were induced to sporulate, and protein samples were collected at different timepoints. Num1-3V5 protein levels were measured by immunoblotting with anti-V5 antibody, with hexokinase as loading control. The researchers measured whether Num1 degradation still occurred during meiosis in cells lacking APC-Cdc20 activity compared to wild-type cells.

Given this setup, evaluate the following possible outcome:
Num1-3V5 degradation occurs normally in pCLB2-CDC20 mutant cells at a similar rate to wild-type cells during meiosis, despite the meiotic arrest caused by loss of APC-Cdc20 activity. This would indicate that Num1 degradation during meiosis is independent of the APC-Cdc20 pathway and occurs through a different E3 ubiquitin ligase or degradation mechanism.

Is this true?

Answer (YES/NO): YES